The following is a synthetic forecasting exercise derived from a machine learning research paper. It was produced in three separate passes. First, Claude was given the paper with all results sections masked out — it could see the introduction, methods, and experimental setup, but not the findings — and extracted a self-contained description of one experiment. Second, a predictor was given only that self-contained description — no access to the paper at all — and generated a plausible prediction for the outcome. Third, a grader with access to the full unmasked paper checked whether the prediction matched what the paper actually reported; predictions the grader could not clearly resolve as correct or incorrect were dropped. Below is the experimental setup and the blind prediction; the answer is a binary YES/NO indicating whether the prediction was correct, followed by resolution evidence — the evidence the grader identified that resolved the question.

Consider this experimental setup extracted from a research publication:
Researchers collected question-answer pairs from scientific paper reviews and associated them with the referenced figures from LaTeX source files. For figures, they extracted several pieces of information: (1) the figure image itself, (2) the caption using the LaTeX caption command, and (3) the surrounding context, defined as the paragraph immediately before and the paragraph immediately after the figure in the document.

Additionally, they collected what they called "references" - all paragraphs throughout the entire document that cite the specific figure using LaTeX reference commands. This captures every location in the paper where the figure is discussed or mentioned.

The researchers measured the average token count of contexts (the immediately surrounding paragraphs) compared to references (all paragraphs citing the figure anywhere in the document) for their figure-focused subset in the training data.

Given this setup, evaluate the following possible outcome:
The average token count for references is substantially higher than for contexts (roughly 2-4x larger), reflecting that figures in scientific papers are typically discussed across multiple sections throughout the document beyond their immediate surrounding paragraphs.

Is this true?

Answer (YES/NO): NO